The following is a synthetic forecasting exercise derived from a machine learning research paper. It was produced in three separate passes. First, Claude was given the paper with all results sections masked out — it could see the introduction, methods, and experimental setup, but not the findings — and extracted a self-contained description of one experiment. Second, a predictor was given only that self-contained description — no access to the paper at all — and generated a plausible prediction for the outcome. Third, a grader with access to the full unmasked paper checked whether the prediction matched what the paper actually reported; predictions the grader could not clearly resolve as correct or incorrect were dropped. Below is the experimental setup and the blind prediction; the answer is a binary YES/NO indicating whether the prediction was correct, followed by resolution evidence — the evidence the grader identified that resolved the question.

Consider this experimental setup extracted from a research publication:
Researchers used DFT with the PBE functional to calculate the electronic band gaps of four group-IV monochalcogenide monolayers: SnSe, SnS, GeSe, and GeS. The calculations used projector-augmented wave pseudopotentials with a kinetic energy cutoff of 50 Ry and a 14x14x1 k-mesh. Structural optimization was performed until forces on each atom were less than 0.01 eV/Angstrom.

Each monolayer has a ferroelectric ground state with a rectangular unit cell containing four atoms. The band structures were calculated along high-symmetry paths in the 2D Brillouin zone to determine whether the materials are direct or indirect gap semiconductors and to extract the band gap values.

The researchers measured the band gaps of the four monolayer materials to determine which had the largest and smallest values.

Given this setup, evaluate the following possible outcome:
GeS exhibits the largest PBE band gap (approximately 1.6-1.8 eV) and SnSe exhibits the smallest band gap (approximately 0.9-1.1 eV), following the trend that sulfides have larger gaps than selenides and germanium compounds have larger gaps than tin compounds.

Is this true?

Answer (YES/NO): NO